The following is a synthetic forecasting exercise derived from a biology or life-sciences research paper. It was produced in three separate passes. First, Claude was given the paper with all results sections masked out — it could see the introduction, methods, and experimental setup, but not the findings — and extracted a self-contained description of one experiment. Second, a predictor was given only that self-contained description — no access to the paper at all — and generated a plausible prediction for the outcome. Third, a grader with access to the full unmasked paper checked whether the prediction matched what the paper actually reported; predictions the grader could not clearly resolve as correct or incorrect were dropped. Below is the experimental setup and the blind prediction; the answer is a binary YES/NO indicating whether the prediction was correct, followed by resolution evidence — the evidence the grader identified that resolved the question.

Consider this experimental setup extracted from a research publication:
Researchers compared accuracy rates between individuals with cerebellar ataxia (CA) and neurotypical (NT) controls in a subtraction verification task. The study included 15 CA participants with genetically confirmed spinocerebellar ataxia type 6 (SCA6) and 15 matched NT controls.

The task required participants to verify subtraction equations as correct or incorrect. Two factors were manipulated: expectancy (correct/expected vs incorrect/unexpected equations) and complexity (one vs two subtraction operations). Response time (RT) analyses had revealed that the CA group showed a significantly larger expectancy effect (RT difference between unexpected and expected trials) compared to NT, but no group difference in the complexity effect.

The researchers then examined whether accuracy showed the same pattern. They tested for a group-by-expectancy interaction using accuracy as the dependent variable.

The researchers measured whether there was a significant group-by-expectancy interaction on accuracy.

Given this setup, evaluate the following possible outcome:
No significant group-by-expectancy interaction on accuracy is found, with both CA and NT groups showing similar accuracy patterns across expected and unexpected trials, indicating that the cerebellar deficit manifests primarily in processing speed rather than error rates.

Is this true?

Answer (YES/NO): YES